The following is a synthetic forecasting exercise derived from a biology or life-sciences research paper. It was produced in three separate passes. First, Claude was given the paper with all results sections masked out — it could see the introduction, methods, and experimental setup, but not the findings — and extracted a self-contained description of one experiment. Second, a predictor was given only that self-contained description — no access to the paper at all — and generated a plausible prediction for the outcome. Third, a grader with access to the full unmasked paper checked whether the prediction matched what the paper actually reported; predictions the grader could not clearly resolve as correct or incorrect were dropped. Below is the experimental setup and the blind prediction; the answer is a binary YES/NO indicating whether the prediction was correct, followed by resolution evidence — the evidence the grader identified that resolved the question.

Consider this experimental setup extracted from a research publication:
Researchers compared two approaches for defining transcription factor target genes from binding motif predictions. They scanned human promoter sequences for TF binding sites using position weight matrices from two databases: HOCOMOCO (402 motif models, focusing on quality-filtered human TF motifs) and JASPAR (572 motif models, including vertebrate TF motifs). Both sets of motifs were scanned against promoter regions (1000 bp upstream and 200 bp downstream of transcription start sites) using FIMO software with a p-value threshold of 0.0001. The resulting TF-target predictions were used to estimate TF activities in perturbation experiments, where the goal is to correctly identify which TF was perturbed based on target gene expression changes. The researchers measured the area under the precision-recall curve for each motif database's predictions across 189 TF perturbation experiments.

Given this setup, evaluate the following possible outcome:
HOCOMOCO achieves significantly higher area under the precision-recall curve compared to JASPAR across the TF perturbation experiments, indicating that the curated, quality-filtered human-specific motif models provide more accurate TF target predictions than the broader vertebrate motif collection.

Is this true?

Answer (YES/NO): NO